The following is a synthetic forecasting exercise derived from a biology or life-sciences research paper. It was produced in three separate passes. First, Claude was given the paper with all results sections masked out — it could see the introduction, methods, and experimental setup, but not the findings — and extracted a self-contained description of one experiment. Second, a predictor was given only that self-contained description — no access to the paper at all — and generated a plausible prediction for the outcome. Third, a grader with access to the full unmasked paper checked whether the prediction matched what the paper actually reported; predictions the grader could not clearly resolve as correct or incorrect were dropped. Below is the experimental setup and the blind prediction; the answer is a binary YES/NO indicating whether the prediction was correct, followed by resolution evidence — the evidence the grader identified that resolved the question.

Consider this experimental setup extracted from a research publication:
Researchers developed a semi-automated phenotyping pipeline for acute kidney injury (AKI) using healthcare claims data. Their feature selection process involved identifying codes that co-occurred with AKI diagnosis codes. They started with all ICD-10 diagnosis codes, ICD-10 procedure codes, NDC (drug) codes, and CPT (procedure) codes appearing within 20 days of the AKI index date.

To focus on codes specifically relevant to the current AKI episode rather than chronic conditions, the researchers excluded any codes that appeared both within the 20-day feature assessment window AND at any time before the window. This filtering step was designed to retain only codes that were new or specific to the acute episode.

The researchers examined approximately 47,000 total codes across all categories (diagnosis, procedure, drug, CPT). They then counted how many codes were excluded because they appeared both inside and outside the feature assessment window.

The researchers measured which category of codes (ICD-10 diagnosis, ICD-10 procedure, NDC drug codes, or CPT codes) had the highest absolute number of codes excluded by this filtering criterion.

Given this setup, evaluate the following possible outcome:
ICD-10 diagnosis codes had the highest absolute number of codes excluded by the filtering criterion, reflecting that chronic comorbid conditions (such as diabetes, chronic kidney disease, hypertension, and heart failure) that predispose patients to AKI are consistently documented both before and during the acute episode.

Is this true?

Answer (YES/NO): NO